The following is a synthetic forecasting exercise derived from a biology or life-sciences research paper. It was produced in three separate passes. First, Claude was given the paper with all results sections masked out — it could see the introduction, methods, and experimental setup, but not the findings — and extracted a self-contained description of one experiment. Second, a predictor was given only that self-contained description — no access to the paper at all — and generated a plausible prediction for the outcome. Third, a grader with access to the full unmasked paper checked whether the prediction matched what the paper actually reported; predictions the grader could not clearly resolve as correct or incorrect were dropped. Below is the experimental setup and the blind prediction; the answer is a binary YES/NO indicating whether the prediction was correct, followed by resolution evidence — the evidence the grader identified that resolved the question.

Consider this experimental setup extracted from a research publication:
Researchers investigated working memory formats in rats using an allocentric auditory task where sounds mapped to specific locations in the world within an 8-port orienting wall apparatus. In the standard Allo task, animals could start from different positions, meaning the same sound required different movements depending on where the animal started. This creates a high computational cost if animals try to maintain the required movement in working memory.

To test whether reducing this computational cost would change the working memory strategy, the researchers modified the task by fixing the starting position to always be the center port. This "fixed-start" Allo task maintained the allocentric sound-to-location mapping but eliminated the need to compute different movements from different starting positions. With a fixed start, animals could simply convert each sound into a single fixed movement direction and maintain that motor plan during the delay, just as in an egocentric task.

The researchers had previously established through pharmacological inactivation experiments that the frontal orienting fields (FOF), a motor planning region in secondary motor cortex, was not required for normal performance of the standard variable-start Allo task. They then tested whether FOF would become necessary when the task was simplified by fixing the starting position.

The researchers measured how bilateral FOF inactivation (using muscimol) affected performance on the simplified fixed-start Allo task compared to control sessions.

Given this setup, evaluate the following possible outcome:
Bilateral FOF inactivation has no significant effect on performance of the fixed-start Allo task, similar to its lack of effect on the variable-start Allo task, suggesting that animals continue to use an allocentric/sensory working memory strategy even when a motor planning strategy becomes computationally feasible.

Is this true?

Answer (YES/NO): NO